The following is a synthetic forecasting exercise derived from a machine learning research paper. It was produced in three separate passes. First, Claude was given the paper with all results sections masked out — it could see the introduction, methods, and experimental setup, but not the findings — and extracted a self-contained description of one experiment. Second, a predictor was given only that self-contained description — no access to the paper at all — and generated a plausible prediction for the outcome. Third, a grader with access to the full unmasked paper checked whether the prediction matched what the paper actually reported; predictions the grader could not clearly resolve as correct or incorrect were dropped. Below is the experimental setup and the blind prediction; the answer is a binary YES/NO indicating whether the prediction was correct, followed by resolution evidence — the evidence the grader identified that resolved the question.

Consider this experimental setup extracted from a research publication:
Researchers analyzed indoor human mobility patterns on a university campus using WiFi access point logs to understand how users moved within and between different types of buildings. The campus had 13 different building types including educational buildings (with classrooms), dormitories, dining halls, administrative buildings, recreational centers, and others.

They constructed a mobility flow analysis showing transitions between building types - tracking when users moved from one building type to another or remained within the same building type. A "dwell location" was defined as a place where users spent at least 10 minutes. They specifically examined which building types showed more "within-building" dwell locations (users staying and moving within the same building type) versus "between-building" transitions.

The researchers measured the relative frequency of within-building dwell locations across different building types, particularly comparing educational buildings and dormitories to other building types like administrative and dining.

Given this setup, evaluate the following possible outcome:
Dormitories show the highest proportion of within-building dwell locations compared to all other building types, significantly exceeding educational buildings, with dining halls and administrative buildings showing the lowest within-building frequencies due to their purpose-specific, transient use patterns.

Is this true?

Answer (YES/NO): NO